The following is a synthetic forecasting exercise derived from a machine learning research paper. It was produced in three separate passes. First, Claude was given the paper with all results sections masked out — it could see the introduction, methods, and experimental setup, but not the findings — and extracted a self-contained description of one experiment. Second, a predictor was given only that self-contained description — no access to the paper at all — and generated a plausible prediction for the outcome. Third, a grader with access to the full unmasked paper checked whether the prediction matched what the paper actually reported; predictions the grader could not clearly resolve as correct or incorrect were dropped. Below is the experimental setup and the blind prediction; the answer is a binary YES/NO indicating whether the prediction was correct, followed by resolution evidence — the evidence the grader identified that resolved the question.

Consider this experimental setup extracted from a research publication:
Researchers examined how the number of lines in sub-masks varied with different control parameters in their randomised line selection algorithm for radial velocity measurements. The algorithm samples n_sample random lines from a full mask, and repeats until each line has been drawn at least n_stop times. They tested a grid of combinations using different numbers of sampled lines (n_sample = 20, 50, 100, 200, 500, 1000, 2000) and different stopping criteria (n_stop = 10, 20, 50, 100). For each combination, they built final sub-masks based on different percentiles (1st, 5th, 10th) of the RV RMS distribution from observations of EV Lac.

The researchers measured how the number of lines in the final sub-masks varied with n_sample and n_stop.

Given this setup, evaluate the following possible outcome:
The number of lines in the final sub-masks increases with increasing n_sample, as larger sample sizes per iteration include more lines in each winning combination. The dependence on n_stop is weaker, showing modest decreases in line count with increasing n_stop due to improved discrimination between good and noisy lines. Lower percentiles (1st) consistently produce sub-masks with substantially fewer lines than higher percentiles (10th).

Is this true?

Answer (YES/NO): NO